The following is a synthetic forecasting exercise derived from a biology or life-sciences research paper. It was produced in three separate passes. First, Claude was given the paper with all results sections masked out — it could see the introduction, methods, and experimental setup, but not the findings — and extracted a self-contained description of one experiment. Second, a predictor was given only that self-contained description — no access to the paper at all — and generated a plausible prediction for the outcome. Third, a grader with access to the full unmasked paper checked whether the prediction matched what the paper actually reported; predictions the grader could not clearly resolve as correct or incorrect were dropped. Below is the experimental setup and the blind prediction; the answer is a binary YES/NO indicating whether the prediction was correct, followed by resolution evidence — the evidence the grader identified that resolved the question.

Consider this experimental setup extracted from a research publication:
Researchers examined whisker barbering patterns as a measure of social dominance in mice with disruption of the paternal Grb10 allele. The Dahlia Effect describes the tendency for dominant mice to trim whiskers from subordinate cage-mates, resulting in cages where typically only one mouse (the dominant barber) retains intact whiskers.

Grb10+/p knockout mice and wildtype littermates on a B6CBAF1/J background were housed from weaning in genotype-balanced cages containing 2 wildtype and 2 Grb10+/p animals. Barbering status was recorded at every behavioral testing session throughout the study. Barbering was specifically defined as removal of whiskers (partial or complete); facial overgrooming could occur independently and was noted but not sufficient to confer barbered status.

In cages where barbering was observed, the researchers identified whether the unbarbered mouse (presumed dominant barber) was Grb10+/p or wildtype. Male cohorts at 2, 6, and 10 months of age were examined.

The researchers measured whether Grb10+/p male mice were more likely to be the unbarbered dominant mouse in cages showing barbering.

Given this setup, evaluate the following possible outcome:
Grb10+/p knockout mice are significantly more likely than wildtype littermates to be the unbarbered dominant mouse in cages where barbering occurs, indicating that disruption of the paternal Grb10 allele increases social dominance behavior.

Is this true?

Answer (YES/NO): NO